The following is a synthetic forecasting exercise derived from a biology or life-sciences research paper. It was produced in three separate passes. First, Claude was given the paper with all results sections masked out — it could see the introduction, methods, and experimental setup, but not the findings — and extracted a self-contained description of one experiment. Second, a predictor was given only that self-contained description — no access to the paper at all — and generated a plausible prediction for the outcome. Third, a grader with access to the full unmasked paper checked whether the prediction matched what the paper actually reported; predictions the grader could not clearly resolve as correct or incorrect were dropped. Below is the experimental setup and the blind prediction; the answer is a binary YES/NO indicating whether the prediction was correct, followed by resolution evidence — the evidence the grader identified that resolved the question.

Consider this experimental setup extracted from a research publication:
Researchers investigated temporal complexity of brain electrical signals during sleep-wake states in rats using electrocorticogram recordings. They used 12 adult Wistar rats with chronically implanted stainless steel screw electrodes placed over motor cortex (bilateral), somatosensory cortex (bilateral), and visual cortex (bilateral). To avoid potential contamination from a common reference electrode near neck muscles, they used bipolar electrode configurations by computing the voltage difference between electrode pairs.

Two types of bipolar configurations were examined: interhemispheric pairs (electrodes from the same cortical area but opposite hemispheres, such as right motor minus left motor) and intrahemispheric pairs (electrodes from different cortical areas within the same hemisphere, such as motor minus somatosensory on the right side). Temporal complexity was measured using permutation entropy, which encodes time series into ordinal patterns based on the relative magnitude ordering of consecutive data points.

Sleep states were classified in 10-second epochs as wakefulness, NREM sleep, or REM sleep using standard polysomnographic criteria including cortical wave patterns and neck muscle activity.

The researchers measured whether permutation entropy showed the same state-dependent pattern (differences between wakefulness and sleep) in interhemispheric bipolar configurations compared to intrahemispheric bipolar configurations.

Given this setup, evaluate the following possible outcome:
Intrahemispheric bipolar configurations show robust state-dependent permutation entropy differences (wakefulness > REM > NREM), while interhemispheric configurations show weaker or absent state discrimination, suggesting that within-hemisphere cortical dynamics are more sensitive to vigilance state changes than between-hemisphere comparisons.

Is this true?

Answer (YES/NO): NO